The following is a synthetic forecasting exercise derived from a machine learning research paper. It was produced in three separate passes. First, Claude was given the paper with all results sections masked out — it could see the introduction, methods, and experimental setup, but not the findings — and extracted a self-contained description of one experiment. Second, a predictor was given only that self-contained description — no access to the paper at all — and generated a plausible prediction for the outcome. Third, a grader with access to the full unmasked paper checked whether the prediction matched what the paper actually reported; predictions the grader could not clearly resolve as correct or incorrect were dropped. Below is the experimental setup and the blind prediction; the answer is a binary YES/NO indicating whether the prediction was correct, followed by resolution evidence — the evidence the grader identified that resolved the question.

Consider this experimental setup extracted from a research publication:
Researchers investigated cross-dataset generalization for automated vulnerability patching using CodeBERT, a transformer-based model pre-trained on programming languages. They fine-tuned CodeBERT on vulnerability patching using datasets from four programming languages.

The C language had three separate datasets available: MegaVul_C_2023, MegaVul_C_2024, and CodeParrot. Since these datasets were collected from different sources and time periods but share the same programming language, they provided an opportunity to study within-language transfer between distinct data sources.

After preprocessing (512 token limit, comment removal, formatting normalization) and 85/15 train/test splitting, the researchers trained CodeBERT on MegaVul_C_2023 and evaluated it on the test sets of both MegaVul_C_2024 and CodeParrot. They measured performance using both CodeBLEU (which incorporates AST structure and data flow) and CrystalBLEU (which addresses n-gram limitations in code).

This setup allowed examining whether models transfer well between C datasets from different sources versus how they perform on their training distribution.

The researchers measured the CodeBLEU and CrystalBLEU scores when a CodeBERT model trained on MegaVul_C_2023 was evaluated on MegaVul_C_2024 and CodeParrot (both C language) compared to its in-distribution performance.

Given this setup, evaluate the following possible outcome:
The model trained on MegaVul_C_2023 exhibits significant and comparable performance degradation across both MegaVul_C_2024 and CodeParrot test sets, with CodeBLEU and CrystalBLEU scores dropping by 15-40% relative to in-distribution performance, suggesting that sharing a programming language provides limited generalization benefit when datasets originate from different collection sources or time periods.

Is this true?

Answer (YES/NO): NO